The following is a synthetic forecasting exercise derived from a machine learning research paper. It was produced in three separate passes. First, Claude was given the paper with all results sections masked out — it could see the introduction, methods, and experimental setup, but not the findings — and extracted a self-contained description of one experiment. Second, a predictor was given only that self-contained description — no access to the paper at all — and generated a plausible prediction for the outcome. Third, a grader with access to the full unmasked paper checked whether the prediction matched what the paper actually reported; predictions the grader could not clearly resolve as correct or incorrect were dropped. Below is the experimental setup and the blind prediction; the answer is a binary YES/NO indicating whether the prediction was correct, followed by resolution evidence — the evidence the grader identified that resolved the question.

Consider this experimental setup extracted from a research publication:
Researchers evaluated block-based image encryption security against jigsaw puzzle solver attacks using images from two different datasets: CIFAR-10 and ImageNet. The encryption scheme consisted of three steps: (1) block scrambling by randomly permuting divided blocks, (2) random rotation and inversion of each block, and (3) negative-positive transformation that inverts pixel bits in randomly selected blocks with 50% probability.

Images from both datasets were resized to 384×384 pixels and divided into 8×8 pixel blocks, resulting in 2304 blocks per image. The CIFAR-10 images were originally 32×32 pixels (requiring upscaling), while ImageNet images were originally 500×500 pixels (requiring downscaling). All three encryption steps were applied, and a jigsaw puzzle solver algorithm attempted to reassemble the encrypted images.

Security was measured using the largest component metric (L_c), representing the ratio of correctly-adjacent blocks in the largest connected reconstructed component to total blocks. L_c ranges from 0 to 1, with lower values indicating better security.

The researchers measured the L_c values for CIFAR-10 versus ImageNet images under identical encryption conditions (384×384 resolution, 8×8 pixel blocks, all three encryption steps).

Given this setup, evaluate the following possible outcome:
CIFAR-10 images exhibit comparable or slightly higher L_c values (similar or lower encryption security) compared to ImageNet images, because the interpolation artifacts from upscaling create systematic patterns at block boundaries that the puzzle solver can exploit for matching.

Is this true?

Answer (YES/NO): NO